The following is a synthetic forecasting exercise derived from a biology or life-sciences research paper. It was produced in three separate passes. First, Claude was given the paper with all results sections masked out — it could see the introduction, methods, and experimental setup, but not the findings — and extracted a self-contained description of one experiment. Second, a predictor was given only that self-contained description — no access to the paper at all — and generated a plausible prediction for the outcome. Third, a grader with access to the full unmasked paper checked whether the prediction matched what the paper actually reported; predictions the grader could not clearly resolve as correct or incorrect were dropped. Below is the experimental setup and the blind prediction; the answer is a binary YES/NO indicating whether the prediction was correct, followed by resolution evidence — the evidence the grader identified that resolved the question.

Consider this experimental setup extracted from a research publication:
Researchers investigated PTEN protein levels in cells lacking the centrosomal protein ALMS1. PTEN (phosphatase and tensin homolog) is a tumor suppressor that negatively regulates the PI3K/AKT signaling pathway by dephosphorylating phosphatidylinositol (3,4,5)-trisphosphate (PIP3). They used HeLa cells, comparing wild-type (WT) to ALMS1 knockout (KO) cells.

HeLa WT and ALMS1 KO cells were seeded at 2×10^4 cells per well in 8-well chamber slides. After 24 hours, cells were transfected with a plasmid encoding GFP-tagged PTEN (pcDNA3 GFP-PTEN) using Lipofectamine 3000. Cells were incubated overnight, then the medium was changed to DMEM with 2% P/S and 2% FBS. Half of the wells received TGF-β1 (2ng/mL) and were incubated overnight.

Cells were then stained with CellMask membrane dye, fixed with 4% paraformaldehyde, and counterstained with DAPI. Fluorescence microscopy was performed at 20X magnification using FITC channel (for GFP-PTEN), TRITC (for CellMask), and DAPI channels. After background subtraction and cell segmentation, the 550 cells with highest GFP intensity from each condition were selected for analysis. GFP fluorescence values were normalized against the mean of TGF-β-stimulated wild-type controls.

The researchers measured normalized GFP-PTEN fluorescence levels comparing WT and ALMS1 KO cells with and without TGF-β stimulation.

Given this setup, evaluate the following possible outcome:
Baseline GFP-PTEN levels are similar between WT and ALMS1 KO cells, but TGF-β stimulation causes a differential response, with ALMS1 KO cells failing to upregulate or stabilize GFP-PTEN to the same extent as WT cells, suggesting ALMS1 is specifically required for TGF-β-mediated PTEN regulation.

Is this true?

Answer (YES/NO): NO